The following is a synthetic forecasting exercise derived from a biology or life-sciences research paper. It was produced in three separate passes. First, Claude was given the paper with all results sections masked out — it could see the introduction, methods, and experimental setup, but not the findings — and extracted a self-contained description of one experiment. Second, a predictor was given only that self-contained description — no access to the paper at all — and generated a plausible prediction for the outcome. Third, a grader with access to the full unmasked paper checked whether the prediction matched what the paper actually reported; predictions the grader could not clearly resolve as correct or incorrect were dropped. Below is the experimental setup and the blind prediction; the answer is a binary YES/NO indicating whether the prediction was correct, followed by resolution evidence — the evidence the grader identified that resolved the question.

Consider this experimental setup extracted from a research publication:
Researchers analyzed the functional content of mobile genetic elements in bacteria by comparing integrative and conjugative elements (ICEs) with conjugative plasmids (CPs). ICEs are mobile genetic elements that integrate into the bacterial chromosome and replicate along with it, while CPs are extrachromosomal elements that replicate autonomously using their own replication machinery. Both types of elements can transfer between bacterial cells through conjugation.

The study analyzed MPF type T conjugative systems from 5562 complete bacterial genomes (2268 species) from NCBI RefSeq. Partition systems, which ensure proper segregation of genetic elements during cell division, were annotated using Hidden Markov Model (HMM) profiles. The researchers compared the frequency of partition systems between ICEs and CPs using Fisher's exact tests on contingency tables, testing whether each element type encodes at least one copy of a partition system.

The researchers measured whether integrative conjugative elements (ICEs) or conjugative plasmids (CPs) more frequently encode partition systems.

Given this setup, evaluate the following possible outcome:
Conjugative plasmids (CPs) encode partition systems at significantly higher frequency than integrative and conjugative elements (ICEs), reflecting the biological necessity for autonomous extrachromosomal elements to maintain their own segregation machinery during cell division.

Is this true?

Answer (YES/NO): YES